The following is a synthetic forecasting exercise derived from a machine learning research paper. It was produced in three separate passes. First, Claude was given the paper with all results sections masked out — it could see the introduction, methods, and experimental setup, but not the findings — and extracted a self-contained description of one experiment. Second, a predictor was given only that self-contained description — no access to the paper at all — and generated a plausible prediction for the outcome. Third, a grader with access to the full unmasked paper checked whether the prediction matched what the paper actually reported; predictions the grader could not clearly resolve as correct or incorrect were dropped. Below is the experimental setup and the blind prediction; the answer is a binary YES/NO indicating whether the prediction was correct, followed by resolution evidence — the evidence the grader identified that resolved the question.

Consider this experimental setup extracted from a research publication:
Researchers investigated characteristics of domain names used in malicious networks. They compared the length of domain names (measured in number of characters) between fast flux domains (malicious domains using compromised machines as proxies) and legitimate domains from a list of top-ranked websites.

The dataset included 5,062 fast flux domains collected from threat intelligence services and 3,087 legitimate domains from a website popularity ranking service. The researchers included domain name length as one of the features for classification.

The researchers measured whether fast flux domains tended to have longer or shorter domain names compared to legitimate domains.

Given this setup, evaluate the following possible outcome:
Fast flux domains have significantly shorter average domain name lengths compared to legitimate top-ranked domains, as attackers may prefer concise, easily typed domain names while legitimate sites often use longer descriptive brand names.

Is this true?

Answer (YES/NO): NO